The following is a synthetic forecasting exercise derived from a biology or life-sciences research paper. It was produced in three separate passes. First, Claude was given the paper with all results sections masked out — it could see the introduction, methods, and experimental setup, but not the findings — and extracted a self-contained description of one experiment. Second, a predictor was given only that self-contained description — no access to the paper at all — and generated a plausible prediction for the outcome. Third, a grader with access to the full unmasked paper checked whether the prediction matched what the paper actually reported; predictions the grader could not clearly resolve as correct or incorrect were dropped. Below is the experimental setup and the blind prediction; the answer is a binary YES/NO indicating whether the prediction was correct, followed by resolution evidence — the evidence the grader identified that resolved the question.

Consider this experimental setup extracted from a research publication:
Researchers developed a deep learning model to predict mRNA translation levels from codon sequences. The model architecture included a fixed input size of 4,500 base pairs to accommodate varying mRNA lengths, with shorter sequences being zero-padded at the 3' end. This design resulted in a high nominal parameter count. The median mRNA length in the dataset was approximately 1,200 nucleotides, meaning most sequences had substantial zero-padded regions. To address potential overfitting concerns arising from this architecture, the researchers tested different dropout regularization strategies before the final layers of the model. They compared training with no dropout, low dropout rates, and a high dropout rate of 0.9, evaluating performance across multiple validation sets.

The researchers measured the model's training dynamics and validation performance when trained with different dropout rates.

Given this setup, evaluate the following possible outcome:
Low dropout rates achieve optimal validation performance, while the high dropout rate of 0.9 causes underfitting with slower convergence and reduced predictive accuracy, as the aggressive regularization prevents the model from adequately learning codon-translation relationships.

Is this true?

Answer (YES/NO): NO